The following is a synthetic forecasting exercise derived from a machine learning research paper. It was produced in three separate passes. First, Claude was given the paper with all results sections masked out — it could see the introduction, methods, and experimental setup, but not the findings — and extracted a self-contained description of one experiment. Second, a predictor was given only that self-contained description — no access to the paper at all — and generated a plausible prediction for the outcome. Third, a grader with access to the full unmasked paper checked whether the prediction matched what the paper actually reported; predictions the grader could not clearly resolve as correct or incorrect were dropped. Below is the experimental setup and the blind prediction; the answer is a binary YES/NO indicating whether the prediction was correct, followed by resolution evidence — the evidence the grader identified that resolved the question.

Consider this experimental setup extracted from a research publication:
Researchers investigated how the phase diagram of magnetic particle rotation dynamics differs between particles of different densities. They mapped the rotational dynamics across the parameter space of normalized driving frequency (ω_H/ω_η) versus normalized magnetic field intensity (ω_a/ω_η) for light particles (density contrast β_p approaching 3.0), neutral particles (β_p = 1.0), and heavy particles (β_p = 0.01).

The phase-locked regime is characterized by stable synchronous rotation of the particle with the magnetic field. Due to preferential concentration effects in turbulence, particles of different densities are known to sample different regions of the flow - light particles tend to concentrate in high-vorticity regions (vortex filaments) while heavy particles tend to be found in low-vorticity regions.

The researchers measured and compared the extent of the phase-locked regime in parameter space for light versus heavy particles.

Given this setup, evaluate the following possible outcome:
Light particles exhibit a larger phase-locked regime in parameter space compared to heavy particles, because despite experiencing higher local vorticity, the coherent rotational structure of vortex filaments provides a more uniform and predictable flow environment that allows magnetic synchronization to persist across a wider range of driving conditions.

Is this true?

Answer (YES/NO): NO